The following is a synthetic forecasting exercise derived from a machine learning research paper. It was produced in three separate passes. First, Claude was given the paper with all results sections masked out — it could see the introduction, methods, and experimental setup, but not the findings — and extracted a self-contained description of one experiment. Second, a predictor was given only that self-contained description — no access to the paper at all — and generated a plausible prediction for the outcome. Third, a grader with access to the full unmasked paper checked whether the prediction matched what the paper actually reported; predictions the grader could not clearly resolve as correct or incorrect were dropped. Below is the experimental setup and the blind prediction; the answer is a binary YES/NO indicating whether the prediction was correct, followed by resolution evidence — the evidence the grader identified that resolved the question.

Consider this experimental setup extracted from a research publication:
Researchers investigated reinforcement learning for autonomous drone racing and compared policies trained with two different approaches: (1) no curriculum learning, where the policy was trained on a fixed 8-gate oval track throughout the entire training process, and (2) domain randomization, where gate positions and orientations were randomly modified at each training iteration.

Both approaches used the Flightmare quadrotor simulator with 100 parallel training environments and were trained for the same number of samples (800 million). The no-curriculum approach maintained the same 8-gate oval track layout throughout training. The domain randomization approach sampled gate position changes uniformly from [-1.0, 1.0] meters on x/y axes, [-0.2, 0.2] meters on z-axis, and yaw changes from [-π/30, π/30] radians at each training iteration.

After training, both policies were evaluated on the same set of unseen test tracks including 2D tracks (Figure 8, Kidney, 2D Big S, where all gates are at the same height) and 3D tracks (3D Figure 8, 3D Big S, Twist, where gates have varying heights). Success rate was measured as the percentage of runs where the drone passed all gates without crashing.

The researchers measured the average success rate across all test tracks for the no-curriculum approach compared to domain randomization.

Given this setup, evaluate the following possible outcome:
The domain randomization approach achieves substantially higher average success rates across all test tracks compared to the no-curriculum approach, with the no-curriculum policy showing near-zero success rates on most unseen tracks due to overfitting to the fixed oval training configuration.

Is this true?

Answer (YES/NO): YES